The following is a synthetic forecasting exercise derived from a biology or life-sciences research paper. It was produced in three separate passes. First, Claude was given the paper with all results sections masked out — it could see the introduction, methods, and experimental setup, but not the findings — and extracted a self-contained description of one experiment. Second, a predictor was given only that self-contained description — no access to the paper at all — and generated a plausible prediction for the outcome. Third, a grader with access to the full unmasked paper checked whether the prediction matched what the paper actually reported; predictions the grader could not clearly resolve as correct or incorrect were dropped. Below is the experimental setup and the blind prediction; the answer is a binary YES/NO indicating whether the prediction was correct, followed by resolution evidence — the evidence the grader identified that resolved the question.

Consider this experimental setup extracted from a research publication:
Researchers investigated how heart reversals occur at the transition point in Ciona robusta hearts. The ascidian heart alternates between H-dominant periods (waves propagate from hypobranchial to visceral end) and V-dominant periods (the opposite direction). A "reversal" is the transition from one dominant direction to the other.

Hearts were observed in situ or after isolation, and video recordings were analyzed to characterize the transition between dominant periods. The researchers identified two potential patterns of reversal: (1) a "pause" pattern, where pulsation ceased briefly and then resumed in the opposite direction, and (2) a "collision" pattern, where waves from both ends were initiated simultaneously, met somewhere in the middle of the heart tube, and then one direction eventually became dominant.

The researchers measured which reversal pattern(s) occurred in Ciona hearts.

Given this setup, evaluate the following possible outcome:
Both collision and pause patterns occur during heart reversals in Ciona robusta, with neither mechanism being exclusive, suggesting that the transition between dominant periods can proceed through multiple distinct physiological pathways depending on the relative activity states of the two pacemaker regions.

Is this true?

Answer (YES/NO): YES